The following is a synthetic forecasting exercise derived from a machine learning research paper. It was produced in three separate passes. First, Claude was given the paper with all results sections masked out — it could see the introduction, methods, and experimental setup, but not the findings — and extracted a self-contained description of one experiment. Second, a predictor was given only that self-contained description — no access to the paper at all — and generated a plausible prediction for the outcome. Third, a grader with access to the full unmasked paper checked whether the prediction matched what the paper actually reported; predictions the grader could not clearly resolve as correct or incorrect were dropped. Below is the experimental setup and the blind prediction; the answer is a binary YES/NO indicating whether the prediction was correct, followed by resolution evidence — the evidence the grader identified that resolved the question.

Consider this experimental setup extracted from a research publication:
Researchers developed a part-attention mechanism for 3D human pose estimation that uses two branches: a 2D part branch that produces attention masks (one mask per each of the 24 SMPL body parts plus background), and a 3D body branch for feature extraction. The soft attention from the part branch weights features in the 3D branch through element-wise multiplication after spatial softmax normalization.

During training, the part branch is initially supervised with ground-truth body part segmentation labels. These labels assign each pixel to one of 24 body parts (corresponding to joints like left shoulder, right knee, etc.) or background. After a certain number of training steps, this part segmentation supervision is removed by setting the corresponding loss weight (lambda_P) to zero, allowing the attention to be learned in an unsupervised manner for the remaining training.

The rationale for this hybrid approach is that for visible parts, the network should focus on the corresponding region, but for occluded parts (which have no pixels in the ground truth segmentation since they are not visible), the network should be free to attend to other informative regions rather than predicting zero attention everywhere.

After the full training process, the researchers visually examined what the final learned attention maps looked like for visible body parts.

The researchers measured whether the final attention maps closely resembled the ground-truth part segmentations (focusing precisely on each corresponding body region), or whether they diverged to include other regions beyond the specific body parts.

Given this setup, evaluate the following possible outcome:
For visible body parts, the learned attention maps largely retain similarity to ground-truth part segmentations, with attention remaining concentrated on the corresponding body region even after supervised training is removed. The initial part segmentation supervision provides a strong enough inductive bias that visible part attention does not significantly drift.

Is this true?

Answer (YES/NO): YES